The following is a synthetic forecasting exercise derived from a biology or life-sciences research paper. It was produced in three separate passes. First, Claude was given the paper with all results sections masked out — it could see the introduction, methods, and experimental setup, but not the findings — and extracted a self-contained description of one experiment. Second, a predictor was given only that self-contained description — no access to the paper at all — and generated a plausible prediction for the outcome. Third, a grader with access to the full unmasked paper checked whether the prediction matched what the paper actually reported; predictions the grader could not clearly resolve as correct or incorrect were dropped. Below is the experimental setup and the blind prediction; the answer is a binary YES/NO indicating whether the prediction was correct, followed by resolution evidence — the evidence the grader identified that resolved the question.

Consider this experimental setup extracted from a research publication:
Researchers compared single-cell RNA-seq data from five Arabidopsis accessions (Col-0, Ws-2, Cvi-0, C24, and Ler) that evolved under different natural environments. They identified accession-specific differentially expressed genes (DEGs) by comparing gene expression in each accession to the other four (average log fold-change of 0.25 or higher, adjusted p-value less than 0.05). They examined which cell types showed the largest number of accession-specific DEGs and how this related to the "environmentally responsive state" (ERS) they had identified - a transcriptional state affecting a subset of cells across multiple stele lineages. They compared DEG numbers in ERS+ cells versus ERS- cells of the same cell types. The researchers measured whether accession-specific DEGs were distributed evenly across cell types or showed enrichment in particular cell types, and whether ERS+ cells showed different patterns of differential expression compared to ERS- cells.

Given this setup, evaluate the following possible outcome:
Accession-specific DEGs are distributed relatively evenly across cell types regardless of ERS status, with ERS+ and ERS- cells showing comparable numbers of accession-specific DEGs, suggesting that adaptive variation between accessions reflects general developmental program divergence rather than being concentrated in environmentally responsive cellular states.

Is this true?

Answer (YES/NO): NO